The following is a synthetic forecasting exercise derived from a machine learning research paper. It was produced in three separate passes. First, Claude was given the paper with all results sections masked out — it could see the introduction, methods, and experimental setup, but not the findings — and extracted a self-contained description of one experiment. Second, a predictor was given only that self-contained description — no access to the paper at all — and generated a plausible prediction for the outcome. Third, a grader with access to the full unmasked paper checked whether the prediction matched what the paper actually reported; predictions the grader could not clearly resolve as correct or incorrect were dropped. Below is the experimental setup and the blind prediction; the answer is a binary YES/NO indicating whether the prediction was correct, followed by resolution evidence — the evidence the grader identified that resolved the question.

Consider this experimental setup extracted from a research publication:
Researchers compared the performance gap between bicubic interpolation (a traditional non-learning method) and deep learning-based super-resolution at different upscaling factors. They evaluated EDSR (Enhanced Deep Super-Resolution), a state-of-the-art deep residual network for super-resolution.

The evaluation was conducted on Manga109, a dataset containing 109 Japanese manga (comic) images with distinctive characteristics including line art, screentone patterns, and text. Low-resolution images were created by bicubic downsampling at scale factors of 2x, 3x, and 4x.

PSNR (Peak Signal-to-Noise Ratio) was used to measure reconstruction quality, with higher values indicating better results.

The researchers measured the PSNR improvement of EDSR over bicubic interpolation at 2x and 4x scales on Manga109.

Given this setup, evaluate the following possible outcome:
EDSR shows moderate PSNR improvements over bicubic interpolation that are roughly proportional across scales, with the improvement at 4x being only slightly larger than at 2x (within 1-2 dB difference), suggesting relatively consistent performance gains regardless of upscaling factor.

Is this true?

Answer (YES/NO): NO